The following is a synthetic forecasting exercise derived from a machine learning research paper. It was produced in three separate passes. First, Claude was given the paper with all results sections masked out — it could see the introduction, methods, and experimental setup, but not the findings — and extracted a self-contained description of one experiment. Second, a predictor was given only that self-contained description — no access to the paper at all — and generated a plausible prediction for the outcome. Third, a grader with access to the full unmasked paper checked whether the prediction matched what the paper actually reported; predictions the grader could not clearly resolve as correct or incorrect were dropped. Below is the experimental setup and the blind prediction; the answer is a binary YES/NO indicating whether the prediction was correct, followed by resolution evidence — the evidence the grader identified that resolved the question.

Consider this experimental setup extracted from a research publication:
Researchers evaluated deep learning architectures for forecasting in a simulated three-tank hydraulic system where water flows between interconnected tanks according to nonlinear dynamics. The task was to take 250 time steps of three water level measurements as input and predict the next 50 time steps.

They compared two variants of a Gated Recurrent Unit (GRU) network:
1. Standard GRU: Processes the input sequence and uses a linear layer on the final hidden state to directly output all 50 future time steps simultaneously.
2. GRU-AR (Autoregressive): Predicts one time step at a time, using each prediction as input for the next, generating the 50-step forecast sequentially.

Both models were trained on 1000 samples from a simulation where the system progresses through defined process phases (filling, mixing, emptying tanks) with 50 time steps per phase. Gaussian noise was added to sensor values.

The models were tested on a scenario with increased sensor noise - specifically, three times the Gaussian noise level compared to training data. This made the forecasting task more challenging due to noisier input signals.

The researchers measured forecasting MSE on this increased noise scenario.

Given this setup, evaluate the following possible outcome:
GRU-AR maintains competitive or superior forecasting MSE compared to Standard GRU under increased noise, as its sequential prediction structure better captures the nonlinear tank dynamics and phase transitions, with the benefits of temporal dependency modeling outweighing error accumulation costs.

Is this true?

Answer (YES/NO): YES